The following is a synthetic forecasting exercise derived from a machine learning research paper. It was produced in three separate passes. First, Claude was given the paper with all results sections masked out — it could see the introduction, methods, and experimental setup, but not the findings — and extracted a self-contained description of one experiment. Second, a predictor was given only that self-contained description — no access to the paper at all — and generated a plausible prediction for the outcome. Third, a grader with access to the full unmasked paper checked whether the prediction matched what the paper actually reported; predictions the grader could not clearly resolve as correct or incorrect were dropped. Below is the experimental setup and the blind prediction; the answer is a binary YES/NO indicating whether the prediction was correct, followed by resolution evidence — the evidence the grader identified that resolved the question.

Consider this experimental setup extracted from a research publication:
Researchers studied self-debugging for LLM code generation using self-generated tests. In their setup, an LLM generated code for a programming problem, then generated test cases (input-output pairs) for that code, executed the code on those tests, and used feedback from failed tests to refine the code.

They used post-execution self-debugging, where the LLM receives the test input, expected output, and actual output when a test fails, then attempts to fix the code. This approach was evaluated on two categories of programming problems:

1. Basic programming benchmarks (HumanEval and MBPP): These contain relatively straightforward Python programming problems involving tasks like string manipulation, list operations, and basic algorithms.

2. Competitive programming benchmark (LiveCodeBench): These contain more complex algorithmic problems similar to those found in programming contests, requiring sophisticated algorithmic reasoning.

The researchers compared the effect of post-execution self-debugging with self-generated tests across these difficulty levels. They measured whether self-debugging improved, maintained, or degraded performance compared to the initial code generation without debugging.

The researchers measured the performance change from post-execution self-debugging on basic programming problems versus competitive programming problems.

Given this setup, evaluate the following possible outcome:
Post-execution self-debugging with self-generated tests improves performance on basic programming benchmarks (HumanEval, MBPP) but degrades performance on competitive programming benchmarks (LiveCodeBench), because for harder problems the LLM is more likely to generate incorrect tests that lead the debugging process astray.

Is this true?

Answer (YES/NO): NO